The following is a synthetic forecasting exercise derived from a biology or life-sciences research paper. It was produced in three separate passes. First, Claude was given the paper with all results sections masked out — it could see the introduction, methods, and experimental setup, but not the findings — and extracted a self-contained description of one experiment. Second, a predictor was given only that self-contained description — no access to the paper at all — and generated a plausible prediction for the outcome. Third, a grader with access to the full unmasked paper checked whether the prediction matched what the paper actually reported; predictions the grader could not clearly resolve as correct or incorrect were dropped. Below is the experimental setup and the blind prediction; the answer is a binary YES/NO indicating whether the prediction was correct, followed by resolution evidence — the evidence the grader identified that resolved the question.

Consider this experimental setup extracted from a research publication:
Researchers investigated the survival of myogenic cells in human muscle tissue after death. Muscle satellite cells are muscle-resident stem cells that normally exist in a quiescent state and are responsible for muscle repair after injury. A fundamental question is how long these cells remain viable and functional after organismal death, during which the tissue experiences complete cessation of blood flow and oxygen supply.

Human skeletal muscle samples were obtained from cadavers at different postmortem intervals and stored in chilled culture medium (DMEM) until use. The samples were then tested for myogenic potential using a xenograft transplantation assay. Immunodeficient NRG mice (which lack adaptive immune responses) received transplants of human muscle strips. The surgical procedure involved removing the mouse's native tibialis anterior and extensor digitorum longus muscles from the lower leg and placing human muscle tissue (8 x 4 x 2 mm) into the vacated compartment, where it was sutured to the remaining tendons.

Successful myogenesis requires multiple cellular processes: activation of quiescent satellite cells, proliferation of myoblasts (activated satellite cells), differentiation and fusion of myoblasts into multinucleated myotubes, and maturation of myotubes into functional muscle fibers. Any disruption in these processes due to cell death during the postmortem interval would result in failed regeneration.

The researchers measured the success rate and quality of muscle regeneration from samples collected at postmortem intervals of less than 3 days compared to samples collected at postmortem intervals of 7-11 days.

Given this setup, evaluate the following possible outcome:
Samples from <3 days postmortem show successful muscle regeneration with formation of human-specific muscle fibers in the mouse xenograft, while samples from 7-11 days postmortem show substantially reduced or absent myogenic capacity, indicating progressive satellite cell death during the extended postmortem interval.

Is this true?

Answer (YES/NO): NO